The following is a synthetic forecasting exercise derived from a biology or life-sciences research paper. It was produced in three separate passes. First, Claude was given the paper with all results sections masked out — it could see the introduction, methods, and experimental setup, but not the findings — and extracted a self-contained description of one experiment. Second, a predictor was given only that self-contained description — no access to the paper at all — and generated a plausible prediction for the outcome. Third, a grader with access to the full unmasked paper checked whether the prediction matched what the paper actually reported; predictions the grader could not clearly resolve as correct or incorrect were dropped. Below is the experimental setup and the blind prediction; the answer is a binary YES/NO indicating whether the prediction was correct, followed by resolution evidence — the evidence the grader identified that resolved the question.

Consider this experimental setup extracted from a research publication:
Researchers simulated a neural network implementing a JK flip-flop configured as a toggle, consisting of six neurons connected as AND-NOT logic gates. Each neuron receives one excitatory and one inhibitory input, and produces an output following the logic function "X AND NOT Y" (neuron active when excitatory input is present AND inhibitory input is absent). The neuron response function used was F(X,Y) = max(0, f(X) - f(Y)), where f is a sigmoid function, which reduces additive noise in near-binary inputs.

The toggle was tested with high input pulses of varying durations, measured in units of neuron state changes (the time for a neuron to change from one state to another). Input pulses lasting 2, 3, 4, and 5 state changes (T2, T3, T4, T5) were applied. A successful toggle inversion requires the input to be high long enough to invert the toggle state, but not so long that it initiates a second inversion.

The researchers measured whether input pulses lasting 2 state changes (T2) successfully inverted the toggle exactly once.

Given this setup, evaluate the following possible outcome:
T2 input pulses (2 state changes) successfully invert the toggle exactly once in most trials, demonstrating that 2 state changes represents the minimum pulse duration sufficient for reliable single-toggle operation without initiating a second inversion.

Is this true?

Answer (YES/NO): NO